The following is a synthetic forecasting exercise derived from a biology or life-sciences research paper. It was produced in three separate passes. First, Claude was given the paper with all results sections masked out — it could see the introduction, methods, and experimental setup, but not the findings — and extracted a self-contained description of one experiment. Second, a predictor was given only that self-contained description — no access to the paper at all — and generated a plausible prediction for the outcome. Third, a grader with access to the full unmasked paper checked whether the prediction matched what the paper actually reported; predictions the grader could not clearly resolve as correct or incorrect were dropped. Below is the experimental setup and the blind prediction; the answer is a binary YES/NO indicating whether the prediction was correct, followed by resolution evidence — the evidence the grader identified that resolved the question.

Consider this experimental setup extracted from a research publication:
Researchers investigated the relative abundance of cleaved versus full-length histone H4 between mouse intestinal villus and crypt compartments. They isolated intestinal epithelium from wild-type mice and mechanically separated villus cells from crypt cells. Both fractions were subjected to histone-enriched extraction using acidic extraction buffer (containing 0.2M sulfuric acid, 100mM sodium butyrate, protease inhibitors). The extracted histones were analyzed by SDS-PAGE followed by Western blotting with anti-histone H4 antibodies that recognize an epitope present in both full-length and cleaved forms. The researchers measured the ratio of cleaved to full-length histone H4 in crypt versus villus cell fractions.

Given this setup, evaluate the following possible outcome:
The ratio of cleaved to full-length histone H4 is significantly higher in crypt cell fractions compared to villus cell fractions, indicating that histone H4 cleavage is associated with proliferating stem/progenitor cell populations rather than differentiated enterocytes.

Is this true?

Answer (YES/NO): NO